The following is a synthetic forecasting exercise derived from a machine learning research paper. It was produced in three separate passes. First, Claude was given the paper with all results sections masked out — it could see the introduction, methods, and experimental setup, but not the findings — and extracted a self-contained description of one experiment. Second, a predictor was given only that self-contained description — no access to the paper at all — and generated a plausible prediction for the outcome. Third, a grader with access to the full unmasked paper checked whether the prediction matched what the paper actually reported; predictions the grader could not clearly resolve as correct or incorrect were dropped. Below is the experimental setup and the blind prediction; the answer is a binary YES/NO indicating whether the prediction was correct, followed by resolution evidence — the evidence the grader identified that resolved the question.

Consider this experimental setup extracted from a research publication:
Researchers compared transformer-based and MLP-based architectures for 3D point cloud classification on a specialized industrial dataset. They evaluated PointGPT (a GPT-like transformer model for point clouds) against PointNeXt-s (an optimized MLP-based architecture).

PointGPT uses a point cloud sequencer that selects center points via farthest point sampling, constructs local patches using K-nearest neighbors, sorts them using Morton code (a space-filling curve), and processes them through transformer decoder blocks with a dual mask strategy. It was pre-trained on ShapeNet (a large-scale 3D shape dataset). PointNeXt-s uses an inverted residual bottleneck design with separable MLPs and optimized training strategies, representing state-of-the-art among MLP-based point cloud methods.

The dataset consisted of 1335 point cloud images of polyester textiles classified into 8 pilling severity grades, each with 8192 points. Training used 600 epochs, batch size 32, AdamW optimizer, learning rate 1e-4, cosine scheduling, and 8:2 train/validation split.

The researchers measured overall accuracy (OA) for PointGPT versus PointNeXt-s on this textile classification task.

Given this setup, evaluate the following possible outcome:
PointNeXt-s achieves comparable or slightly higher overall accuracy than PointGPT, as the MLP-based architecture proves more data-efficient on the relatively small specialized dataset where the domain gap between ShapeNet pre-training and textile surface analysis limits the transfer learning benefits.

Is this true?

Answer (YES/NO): NO